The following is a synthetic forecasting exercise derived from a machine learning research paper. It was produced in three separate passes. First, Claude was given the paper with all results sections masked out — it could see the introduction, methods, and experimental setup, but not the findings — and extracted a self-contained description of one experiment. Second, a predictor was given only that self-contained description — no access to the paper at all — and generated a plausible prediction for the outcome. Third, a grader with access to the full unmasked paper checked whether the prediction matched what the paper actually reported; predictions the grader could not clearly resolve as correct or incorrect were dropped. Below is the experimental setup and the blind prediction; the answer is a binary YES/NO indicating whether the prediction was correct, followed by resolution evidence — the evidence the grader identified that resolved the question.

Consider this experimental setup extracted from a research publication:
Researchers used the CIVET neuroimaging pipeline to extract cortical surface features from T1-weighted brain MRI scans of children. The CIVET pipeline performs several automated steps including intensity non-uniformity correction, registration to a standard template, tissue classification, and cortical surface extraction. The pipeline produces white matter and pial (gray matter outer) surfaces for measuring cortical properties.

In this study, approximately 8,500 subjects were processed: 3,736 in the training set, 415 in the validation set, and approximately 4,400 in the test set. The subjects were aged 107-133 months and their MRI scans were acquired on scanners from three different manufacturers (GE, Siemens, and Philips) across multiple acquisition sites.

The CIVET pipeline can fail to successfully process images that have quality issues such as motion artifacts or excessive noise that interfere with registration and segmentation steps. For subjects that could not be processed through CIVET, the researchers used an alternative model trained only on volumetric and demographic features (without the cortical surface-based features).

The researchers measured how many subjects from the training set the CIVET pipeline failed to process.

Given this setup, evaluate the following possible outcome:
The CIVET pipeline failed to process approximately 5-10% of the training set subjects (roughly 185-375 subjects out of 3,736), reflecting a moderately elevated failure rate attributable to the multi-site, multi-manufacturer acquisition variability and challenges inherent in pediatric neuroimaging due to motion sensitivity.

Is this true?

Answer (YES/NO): NO